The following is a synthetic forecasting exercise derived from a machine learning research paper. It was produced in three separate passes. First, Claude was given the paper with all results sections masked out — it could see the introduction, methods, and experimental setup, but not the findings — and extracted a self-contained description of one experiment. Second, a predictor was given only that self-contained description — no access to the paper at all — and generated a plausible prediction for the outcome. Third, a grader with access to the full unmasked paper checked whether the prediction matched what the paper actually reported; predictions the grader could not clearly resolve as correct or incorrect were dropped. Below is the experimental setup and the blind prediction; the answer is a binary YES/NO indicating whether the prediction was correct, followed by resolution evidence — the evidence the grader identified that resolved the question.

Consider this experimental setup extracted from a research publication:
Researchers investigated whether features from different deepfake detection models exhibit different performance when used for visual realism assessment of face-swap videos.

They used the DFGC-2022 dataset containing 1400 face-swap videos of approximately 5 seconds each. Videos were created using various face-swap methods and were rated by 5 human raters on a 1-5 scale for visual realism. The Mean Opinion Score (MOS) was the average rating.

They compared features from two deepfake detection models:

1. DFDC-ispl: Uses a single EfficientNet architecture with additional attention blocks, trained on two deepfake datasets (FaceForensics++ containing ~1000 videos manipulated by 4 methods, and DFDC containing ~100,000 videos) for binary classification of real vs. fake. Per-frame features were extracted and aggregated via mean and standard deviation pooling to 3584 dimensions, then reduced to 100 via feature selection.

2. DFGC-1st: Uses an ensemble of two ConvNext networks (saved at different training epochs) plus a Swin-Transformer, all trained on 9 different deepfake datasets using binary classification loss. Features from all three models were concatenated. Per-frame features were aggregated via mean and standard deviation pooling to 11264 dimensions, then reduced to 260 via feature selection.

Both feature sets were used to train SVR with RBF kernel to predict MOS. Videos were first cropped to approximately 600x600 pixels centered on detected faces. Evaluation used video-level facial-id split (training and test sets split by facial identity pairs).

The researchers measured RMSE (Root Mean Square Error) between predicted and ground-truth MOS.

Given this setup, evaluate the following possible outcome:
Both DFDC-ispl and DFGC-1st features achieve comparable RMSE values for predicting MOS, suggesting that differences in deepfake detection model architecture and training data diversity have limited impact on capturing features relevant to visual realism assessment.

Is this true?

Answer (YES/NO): NO